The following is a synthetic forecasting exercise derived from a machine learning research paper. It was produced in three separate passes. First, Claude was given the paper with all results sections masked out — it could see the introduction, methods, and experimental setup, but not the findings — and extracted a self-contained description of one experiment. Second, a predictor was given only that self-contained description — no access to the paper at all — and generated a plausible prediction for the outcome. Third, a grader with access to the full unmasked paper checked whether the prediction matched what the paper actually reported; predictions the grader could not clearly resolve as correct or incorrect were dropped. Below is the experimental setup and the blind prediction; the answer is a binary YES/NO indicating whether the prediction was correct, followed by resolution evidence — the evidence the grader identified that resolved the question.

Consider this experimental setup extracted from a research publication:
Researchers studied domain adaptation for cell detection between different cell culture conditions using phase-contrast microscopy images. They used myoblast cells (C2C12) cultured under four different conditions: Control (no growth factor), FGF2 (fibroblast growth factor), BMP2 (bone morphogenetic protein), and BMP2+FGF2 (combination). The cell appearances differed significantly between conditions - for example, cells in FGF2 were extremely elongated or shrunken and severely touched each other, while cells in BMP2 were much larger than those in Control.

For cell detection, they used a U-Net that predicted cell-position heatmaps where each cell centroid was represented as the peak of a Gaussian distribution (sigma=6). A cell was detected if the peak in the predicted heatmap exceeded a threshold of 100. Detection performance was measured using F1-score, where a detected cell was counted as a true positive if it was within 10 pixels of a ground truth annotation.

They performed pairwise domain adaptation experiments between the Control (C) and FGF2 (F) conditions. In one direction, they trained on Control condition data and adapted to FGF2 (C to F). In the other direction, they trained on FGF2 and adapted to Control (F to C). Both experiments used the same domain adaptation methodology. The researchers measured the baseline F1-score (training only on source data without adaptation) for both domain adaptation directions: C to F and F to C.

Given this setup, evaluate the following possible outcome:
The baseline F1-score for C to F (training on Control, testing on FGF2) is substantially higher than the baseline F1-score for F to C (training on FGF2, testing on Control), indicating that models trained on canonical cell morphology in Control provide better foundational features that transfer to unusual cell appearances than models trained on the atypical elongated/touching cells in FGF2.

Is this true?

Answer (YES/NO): NO